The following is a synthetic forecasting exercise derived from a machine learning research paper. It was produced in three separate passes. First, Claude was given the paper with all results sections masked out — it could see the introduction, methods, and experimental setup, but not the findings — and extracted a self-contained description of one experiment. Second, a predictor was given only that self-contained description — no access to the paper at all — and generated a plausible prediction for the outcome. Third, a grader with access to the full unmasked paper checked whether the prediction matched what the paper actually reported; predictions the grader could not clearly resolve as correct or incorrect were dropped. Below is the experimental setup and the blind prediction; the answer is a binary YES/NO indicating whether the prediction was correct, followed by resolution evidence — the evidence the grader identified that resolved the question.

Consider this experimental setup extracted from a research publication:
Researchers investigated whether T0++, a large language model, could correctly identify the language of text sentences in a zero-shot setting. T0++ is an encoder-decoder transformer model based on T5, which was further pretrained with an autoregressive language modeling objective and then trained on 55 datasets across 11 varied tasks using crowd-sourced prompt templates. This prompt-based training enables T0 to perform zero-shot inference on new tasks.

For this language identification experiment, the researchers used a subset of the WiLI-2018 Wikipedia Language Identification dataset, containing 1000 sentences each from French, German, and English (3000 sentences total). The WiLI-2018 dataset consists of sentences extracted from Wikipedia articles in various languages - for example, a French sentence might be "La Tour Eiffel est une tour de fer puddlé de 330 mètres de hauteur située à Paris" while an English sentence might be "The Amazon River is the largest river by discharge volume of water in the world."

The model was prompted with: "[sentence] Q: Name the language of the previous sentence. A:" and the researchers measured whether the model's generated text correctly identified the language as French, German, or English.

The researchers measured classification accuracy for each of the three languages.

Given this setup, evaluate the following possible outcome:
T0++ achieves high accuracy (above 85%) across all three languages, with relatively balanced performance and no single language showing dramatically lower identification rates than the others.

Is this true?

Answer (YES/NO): NO